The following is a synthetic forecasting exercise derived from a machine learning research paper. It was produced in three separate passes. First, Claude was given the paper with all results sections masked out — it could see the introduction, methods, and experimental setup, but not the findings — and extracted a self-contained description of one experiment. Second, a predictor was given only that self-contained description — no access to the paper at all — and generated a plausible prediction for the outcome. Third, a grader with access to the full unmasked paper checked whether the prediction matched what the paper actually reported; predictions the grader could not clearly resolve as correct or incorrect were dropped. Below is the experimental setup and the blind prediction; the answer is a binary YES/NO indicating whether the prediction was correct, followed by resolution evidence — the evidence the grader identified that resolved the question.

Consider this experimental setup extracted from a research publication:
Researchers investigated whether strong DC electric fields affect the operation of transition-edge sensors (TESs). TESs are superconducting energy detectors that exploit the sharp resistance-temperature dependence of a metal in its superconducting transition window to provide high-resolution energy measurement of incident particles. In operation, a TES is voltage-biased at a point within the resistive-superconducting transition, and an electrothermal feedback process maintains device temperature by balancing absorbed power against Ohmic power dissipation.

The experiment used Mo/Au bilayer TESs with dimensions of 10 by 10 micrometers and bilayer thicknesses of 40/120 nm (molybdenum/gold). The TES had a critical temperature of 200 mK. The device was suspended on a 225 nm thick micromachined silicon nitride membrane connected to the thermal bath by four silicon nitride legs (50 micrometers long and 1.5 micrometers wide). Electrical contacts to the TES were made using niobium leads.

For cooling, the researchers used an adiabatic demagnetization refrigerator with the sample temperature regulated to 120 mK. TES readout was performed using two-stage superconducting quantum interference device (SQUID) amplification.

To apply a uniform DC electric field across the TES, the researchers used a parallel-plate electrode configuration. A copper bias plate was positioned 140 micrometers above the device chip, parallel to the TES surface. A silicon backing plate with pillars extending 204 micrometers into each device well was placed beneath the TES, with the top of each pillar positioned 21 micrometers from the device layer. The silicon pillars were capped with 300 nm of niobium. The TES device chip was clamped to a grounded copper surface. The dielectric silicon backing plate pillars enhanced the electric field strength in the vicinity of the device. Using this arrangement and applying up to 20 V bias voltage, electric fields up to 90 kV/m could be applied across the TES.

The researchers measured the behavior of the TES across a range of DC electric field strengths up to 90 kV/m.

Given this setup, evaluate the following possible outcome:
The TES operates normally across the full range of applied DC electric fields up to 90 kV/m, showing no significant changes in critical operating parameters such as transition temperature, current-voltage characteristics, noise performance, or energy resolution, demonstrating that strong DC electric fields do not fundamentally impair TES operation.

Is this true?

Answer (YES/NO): YES